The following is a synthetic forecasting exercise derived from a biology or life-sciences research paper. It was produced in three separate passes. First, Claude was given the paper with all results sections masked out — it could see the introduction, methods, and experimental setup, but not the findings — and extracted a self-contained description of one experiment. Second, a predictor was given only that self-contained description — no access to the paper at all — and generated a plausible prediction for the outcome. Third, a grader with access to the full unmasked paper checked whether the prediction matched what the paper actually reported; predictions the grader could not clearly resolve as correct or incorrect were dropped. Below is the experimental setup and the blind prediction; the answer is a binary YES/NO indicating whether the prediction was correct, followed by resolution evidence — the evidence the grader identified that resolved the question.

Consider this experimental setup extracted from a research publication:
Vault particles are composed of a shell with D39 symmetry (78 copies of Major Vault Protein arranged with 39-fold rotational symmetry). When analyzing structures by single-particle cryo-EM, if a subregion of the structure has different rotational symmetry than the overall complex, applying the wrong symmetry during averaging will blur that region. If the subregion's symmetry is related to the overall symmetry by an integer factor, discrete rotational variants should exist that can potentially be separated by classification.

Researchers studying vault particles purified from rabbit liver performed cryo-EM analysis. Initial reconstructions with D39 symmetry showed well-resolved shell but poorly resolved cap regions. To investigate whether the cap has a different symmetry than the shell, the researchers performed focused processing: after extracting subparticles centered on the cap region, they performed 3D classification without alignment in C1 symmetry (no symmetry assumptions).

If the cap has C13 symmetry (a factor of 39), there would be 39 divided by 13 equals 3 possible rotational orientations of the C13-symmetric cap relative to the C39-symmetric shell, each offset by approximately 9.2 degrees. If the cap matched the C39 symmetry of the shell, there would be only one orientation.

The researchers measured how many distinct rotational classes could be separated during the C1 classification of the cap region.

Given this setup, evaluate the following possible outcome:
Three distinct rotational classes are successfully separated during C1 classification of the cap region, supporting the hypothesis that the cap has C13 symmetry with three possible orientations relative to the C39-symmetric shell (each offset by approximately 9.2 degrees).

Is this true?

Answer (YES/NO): YES